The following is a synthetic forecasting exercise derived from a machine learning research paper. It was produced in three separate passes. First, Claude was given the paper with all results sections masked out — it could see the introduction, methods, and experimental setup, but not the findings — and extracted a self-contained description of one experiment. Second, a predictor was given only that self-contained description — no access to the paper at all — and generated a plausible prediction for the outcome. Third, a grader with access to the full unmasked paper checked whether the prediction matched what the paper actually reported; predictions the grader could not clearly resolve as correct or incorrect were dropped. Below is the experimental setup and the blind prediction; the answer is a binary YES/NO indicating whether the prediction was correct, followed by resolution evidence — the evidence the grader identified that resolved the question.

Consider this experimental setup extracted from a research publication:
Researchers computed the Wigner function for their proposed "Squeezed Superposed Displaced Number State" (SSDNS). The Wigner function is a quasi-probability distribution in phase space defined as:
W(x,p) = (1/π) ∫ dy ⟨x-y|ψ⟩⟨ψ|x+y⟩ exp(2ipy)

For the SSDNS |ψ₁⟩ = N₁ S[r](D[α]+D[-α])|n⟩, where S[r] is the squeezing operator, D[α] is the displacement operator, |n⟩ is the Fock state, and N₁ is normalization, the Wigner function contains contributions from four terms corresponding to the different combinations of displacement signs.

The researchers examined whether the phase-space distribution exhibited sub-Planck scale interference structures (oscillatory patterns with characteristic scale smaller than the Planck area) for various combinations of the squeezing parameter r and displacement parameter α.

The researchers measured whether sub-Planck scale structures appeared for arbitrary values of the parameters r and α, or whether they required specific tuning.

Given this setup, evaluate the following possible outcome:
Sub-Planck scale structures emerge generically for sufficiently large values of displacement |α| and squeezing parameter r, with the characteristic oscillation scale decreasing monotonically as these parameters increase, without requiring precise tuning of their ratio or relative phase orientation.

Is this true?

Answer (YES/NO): NO